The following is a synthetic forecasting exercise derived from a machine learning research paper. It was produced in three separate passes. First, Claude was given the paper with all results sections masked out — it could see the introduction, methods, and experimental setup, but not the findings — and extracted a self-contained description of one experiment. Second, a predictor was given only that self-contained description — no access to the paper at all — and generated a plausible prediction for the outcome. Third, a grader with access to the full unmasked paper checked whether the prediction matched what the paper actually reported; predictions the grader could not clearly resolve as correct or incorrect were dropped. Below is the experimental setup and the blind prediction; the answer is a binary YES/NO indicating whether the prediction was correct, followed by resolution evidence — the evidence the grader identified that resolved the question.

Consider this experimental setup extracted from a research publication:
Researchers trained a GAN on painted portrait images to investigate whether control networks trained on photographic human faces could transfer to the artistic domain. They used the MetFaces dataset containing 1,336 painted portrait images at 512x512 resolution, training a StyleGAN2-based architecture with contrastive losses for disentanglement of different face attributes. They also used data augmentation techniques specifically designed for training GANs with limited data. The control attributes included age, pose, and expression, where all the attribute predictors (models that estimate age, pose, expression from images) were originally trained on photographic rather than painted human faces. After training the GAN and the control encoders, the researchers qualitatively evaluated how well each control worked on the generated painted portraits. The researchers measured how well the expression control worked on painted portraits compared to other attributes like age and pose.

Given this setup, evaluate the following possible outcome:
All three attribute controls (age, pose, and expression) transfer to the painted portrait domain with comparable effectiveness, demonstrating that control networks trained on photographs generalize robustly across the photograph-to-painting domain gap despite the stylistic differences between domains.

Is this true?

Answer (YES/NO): NO